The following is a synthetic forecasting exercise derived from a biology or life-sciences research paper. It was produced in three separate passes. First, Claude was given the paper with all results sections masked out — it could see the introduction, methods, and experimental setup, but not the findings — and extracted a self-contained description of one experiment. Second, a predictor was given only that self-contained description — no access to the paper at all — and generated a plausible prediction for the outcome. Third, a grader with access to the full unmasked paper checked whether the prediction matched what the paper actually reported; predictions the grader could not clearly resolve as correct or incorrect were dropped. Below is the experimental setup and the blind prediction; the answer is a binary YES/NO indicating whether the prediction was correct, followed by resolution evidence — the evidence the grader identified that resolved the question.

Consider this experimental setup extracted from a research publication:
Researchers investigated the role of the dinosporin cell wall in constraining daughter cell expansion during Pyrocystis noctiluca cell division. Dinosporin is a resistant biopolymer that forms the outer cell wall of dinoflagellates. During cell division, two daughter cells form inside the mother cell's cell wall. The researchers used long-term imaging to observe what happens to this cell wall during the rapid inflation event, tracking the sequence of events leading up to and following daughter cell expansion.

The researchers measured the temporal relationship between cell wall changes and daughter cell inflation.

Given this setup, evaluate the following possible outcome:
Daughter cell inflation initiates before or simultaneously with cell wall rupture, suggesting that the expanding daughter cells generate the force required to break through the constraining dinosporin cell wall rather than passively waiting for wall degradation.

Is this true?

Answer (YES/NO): NO